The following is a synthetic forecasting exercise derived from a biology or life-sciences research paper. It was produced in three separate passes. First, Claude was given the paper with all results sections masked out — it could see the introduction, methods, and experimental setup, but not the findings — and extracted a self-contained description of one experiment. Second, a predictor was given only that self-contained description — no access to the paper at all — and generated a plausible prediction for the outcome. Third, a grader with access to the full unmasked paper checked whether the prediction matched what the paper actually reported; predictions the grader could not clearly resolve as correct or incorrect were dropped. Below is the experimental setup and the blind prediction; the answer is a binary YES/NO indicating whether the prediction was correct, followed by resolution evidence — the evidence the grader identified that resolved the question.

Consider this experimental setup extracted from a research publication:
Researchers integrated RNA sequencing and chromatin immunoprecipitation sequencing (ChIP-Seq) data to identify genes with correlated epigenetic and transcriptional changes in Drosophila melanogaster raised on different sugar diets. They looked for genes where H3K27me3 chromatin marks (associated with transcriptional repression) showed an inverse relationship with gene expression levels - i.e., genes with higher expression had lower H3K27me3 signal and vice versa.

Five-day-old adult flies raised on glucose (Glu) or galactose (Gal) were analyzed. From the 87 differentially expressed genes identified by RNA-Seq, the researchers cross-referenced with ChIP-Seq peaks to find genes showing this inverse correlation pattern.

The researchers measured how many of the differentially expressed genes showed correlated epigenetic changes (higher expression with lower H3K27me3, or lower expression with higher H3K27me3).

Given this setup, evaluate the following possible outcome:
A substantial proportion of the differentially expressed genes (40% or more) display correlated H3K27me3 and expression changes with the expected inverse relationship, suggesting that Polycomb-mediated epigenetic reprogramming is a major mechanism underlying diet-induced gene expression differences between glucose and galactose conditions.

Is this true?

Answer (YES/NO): YES